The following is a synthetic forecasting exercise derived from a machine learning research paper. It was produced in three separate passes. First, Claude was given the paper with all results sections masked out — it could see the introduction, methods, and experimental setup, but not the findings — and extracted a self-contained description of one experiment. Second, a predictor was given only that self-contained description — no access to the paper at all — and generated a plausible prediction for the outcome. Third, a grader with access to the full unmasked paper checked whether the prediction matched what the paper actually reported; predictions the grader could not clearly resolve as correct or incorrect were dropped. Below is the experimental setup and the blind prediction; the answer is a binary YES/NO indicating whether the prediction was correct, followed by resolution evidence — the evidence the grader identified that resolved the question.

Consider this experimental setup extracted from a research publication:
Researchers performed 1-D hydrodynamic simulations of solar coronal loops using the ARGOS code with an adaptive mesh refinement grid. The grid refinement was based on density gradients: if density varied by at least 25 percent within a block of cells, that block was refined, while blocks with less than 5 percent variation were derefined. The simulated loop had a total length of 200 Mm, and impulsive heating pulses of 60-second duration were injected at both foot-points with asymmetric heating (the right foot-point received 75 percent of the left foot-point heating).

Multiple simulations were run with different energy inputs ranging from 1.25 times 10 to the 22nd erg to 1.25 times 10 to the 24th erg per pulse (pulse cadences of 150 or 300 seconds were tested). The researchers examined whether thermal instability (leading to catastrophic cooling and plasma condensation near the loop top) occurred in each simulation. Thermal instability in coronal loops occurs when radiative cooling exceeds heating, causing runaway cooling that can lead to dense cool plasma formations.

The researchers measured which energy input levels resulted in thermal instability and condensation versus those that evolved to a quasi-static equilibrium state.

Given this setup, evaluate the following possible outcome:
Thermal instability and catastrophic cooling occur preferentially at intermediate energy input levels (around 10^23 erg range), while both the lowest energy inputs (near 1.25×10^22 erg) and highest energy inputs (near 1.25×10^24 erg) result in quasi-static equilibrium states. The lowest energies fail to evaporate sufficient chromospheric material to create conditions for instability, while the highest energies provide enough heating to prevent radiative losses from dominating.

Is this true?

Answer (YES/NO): NO